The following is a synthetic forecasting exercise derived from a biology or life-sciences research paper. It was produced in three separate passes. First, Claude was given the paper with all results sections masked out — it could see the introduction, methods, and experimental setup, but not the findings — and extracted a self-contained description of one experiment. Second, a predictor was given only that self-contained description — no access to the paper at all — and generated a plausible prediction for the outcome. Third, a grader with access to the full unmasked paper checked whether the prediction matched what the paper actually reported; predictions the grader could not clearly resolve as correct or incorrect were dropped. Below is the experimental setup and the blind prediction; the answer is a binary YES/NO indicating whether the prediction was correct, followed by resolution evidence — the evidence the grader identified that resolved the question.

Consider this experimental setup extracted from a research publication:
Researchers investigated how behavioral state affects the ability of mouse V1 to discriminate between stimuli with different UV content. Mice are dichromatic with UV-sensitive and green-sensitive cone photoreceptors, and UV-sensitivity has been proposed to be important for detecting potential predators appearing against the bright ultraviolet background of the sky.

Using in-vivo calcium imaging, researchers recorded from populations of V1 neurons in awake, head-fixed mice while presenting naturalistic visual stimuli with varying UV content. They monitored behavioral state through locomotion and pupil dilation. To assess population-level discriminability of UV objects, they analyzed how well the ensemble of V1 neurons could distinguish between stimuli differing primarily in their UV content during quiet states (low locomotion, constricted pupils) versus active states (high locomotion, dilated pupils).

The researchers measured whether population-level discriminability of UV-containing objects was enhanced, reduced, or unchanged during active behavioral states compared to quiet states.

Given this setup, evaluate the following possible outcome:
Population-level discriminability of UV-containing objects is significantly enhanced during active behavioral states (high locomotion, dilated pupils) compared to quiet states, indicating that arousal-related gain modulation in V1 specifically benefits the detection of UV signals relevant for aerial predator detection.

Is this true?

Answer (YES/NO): YES